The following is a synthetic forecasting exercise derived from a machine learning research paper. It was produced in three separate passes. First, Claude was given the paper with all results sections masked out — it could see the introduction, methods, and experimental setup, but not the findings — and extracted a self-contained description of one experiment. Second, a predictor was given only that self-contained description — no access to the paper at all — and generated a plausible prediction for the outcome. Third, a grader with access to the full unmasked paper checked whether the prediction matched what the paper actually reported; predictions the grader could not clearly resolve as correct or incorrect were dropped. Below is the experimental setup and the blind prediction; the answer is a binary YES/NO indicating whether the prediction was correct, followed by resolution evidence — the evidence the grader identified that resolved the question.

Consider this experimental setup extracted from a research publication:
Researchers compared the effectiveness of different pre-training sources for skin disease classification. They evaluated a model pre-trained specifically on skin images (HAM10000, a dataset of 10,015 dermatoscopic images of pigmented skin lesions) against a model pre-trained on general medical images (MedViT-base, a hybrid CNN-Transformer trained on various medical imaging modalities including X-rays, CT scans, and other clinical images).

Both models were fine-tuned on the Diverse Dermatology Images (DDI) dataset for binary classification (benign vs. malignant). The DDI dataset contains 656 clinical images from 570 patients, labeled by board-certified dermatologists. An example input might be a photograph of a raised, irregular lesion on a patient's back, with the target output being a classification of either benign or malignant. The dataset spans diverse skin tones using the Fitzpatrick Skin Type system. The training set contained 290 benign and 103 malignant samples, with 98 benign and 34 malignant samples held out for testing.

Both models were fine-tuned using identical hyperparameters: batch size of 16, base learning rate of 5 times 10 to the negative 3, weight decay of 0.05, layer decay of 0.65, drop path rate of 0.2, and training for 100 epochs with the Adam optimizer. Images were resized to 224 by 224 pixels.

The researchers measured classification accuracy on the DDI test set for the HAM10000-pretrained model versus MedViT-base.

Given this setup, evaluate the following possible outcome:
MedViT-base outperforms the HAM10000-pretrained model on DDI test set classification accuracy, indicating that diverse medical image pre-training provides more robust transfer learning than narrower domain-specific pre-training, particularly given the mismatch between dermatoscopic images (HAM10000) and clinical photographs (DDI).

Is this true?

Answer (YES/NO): NO